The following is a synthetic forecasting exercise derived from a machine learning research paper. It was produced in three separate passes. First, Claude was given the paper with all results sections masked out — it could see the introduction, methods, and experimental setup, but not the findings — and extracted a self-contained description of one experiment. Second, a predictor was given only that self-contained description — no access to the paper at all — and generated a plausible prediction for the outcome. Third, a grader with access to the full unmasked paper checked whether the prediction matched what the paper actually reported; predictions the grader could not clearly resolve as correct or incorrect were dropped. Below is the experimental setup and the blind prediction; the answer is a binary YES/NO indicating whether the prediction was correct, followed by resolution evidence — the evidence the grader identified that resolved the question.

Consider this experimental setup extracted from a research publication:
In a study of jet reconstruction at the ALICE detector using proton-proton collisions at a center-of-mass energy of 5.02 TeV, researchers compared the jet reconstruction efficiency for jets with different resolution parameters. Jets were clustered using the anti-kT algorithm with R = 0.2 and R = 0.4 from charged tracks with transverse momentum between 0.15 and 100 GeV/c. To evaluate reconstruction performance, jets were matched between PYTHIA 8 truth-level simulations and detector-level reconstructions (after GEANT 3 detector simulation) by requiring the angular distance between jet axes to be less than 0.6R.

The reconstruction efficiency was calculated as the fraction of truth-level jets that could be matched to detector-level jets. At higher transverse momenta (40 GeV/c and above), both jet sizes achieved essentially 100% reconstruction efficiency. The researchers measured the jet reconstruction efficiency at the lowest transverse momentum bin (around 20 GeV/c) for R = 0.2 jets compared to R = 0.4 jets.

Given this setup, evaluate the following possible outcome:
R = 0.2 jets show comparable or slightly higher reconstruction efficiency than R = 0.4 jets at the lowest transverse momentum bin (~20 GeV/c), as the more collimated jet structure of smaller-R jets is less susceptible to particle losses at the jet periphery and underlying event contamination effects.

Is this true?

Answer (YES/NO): NO